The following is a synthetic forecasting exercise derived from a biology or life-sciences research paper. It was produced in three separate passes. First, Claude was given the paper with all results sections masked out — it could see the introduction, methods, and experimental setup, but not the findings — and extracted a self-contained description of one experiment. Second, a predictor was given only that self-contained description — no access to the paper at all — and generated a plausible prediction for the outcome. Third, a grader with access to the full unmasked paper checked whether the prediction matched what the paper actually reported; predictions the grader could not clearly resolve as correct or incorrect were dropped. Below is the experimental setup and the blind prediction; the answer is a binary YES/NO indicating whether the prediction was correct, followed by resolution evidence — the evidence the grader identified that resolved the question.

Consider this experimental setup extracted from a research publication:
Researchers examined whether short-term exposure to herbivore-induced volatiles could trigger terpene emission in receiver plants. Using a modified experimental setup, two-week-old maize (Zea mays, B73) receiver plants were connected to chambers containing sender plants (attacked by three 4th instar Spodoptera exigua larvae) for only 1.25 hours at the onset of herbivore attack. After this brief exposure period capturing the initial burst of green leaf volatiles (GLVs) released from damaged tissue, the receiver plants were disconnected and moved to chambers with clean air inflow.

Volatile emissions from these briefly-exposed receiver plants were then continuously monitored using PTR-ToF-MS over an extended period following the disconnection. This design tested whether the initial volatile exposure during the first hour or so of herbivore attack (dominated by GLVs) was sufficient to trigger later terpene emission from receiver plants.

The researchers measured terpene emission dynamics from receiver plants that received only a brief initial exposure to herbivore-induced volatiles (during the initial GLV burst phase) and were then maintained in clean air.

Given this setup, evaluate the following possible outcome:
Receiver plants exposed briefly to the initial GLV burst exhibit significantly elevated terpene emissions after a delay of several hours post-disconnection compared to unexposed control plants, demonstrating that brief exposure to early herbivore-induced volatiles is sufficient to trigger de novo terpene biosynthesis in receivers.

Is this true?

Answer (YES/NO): NO